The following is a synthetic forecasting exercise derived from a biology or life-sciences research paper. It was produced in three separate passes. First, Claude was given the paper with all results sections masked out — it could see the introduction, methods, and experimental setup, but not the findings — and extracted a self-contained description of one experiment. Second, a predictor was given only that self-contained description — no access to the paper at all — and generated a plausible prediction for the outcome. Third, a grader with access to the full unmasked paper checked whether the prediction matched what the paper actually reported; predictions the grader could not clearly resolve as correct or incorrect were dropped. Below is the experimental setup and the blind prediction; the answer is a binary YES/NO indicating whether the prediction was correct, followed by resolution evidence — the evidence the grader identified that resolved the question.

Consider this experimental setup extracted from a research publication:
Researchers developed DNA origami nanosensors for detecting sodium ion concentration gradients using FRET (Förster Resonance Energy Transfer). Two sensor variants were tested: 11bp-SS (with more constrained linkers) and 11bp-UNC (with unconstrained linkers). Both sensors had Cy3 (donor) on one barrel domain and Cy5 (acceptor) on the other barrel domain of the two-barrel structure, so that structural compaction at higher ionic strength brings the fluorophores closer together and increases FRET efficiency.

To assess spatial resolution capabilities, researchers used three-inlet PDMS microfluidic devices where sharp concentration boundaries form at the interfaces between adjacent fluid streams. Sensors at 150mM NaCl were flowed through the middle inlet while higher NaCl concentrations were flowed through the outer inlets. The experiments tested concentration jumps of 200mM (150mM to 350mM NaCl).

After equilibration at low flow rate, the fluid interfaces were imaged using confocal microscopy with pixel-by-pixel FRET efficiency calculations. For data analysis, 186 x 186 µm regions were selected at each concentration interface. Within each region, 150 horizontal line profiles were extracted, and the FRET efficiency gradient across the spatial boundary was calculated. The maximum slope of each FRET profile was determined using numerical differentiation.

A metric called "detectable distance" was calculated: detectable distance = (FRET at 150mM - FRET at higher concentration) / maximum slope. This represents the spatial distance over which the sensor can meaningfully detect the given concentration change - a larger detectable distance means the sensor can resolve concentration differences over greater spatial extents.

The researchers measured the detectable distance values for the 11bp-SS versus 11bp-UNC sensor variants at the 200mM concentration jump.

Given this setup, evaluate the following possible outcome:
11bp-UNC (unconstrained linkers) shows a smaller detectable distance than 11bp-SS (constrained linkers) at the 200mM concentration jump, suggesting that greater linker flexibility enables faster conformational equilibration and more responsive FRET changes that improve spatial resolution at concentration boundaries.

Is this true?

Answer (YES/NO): YES